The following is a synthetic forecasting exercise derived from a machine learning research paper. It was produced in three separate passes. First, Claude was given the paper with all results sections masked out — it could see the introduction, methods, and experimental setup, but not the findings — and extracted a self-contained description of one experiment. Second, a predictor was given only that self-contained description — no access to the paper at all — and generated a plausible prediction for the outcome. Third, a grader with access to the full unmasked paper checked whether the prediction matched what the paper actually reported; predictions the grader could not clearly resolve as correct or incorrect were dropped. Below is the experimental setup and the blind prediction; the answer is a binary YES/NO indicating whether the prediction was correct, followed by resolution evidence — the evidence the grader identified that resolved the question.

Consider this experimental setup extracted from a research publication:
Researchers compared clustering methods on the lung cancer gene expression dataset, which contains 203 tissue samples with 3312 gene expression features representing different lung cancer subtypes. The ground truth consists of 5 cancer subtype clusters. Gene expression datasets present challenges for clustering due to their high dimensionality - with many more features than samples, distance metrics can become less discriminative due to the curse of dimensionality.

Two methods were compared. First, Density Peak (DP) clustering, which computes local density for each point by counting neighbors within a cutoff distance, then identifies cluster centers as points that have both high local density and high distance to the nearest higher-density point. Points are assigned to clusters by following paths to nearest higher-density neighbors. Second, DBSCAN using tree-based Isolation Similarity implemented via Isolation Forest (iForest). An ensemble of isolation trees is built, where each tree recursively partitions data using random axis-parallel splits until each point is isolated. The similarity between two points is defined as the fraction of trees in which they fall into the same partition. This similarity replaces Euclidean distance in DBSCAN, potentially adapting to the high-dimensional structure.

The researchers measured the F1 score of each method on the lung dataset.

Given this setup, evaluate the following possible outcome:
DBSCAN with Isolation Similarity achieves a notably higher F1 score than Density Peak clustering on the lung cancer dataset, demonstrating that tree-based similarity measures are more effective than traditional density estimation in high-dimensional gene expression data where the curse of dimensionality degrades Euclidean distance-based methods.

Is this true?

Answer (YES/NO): NO